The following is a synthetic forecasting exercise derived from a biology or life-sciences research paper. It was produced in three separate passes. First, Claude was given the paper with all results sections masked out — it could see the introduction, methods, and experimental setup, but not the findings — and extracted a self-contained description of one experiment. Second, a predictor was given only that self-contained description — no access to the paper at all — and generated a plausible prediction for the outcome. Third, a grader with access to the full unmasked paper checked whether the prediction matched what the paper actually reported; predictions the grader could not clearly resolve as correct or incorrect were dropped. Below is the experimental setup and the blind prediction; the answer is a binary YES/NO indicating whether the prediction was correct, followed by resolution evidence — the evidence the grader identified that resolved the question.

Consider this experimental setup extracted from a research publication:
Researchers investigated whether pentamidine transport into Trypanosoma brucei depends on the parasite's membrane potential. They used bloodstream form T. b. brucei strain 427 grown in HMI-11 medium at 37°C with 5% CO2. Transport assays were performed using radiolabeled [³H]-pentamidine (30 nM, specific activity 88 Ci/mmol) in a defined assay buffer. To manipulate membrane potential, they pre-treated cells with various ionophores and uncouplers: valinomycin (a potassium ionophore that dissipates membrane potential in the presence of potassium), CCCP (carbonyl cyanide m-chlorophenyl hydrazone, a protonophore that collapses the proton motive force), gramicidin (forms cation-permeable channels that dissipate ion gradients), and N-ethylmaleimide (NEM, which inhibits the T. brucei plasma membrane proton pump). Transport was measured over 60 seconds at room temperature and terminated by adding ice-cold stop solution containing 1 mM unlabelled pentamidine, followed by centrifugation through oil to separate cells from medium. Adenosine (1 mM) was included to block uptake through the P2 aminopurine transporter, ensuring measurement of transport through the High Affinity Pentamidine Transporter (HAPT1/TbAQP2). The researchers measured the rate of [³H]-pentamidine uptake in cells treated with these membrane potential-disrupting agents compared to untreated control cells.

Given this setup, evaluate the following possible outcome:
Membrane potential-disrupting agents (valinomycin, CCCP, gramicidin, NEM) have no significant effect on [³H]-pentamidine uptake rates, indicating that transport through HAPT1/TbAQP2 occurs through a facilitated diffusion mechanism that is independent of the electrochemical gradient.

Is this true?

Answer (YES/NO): NO